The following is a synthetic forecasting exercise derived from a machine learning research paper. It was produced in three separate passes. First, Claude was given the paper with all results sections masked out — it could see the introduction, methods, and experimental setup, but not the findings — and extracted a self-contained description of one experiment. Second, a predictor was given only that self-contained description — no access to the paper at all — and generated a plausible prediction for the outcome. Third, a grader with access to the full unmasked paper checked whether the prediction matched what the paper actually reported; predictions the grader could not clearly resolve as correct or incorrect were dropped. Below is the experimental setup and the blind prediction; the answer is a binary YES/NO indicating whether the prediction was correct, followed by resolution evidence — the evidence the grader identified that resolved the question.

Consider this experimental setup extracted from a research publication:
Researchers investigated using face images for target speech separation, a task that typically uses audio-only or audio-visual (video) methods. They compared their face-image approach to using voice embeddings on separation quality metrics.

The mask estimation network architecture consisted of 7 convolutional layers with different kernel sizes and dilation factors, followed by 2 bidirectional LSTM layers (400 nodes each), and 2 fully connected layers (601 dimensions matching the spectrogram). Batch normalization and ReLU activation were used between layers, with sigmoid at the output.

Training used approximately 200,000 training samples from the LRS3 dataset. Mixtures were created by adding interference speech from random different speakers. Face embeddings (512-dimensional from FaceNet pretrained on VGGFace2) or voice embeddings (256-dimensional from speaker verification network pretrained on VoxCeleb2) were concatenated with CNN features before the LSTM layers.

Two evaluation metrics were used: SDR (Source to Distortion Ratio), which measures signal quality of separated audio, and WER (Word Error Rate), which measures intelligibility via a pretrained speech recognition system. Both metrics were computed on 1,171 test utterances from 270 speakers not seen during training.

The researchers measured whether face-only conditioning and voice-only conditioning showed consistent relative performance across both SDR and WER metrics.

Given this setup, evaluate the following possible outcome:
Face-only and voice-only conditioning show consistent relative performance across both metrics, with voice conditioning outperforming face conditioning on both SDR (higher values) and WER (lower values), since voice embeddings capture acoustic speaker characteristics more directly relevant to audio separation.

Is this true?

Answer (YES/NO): YES